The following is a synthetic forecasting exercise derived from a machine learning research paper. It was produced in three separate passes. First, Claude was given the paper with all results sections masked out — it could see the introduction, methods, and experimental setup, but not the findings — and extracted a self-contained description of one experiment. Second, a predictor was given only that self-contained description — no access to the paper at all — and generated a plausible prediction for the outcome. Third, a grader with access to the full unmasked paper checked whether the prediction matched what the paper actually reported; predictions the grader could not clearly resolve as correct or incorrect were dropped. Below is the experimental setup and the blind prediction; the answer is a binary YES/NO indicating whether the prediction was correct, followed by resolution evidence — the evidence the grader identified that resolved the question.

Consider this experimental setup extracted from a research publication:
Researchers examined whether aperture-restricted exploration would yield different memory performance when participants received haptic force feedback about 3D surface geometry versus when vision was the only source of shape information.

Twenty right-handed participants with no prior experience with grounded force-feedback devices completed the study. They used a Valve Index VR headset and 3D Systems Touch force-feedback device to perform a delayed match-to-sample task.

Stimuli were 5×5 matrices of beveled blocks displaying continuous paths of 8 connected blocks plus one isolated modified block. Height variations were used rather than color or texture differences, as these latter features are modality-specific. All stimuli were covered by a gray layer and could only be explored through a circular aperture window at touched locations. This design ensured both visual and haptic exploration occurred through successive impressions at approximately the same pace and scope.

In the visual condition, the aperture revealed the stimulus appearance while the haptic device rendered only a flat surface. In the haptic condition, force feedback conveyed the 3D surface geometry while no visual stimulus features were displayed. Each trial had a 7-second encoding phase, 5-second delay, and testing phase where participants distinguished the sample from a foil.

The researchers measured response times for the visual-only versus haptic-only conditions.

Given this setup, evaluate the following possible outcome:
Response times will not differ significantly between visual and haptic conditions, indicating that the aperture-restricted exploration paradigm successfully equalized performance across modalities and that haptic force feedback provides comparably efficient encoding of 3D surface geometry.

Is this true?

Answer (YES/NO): NO